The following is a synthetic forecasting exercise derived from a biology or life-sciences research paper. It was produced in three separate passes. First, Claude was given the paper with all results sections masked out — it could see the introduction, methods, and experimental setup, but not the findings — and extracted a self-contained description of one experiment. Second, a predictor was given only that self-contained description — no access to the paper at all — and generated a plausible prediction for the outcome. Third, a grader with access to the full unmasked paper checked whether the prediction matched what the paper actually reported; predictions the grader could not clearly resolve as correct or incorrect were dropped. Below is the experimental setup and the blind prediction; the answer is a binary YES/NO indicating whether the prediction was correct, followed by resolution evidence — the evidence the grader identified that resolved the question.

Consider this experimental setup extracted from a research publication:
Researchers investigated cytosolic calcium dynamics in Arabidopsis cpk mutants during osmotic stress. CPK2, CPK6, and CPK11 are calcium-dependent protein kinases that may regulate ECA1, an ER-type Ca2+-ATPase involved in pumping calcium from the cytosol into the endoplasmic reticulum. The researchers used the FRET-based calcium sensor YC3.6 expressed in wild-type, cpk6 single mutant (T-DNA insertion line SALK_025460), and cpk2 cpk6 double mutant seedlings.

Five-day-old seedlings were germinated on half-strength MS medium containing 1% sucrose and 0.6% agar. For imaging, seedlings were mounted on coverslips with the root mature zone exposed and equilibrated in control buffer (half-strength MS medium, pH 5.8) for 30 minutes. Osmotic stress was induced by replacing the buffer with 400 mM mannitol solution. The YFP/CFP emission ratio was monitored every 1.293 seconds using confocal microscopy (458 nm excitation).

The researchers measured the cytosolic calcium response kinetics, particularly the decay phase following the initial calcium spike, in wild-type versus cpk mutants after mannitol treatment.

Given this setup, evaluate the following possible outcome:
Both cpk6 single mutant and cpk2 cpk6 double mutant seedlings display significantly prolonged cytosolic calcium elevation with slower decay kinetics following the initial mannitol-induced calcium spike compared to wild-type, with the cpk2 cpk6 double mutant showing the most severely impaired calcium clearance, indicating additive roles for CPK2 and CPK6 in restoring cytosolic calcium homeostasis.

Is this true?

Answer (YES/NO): NO